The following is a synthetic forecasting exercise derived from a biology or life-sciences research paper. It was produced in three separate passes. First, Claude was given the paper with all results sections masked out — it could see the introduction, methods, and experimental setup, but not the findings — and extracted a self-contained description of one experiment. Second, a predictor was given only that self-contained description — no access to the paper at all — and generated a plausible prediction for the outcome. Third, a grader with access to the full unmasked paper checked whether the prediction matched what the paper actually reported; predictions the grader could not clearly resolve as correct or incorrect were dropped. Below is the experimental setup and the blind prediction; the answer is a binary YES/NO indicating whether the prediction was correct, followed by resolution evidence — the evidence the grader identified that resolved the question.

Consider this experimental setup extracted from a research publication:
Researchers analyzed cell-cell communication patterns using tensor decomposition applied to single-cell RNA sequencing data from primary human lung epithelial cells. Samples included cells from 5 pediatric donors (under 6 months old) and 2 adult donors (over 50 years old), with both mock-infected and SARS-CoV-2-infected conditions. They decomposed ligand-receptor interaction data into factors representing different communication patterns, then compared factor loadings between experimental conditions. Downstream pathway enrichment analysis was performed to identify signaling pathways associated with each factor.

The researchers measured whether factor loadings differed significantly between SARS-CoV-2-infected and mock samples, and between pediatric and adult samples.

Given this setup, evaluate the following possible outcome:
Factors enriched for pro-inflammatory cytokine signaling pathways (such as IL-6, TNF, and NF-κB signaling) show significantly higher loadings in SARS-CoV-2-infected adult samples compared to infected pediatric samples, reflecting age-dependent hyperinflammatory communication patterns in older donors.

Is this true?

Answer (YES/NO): NO